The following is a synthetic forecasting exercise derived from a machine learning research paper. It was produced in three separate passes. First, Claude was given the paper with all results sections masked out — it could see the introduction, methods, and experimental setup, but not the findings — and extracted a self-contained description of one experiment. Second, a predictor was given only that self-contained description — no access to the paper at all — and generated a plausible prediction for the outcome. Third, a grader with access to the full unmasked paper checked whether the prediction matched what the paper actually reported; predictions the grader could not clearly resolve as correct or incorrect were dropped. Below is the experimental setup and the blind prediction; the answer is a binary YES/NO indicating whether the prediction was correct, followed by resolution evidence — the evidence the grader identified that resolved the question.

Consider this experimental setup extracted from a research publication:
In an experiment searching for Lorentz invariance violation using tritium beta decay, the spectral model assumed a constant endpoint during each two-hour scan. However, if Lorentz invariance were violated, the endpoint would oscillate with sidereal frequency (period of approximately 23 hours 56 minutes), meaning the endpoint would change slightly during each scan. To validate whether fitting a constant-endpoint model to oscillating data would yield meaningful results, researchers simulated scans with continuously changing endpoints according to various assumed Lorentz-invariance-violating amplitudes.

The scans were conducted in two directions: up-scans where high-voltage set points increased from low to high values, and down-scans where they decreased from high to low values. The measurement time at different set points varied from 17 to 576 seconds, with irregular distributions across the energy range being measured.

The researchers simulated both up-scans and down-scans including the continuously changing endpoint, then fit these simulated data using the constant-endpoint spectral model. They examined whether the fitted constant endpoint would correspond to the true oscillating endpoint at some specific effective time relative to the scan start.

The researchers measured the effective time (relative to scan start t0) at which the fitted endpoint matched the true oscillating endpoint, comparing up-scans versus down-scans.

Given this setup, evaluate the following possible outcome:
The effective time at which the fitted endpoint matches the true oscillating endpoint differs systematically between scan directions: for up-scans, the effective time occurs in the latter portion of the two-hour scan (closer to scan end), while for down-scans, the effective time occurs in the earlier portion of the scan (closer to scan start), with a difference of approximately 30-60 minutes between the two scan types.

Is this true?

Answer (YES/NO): YES